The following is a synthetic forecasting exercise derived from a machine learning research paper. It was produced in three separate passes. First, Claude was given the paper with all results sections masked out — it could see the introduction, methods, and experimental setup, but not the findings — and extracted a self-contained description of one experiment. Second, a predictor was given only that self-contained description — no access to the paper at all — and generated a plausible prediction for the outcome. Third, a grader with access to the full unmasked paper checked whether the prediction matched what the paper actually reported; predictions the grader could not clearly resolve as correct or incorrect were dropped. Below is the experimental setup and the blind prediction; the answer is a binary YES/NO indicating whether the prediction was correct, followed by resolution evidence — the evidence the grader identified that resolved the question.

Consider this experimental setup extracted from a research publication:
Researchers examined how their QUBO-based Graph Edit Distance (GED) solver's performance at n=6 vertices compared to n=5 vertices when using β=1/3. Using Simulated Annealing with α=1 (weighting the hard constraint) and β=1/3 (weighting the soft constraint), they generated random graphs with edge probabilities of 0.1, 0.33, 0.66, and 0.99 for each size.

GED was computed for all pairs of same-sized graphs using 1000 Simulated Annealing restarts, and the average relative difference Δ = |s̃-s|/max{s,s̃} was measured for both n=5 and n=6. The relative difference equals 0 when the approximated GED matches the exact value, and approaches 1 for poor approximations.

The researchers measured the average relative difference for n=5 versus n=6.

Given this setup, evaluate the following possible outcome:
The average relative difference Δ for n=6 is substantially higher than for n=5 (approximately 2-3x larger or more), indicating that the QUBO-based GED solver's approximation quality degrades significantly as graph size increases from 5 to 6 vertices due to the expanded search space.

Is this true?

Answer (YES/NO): NO